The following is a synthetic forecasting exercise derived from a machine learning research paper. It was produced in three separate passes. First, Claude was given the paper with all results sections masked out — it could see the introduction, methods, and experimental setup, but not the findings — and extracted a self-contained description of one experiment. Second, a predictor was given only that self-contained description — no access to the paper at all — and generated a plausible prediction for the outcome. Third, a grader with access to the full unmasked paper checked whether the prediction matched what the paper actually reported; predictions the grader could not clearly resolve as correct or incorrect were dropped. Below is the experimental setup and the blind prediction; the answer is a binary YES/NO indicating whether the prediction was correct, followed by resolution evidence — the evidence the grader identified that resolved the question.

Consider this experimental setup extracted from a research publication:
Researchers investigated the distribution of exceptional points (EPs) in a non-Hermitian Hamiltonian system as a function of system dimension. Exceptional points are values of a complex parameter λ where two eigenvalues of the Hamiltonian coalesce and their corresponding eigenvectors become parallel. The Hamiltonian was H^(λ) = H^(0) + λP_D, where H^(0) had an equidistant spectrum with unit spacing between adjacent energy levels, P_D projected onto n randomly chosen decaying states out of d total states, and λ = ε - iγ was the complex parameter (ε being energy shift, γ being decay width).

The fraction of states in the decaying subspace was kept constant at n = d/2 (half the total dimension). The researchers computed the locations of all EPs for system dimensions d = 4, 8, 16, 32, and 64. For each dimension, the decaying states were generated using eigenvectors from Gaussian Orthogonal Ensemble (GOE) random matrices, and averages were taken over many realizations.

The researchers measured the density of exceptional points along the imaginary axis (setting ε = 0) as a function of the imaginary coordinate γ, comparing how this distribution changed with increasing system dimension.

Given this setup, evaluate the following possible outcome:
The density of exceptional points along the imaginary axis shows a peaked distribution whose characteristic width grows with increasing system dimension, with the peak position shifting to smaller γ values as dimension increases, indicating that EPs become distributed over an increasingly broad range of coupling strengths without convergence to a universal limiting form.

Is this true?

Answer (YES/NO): NO